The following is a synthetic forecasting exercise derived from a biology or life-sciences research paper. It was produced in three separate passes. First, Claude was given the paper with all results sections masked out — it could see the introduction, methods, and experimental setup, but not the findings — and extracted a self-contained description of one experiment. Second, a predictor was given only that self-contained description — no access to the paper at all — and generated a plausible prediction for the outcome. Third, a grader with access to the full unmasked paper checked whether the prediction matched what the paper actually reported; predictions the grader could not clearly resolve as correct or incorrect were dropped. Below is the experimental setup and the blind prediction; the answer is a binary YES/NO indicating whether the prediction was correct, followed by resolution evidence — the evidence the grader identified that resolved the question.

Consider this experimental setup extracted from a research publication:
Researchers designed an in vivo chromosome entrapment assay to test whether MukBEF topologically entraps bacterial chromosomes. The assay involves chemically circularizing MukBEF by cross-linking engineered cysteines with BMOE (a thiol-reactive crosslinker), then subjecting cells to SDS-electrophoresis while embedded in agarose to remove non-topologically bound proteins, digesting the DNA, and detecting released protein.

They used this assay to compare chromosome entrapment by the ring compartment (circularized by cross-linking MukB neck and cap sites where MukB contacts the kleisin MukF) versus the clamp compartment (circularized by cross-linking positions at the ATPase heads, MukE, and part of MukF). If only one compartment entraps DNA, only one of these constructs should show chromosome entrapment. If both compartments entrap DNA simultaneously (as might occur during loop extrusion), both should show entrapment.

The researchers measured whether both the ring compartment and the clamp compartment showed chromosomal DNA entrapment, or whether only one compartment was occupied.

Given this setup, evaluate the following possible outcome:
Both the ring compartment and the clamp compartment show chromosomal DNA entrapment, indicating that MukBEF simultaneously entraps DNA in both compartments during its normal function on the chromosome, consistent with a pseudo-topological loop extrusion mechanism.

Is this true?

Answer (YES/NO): NO